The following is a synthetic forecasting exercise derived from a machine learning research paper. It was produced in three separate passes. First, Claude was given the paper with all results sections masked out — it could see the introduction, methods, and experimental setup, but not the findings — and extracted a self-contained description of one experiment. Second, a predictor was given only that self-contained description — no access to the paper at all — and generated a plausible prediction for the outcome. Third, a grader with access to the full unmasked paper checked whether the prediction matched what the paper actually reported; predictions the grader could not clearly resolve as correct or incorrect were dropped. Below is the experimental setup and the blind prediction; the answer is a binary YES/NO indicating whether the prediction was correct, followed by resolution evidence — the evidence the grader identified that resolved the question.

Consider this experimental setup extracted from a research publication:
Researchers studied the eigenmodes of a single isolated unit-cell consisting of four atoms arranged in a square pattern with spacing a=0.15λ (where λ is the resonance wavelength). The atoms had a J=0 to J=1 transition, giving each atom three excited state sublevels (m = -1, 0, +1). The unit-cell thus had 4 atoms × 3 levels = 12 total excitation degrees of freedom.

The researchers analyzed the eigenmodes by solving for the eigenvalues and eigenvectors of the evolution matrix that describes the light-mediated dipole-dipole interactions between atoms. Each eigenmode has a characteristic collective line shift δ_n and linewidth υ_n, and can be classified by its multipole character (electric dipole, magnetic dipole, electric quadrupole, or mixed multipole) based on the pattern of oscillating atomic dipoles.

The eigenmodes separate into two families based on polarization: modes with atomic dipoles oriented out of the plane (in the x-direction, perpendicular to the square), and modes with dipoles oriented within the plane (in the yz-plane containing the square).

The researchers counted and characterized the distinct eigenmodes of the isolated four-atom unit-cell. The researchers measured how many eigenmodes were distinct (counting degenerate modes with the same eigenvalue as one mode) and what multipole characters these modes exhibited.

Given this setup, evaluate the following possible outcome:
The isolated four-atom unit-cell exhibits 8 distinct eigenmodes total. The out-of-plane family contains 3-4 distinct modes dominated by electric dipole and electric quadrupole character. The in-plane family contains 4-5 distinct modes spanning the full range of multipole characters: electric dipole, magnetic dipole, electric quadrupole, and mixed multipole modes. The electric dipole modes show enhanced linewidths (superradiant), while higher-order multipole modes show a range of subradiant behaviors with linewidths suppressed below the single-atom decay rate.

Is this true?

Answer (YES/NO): NO